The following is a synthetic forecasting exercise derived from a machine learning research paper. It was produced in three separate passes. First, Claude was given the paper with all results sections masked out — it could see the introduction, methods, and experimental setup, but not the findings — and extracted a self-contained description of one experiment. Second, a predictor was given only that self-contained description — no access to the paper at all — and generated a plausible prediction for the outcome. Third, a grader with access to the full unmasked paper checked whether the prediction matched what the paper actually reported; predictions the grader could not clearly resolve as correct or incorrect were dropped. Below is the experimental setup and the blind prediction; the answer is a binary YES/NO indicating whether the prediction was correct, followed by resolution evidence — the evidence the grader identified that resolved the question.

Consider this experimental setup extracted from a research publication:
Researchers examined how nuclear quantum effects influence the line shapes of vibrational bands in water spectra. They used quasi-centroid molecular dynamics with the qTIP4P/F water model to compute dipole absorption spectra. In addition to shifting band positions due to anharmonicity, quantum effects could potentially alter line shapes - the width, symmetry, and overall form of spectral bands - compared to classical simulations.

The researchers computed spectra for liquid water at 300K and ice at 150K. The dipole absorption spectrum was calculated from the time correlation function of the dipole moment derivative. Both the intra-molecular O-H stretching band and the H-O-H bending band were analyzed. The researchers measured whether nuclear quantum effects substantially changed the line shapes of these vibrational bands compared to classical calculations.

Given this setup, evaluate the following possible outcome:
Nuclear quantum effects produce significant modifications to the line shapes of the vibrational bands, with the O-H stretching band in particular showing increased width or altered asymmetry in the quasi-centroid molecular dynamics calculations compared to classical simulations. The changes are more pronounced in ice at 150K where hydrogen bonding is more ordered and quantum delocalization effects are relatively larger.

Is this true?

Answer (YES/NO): NO